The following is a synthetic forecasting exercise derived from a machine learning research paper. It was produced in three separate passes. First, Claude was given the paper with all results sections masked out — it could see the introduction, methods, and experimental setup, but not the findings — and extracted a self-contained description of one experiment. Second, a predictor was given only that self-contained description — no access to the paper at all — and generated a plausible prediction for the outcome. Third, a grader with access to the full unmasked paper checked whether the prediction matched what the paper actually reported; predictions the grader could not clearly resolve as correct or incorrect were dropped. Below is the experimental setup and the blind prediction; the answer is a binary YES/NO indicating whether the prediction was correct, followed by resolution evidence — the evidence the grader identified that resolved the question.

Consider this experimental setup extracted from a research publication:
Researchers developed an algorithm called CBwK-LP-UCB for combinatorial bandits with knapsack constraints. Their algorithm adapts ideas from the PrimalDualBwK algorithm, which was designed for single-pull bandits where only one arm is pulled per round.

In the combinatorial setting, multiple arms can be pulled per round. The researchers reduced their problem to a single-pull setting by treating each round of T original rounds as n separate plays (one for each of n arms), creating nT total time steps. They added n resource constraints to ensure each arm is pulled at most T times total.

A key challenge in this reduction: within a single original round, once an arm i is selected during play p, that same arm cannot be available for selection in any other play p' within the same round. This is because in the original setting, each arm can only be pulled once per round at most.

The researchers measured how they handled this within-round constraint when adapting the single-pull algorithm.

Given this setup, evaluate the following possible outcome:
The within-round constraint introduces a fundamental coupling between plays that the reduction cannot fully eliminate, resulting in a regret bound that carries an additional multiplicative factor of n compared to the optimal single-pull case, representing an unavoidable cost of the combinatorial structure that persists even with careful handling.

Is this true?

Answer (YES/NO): NO